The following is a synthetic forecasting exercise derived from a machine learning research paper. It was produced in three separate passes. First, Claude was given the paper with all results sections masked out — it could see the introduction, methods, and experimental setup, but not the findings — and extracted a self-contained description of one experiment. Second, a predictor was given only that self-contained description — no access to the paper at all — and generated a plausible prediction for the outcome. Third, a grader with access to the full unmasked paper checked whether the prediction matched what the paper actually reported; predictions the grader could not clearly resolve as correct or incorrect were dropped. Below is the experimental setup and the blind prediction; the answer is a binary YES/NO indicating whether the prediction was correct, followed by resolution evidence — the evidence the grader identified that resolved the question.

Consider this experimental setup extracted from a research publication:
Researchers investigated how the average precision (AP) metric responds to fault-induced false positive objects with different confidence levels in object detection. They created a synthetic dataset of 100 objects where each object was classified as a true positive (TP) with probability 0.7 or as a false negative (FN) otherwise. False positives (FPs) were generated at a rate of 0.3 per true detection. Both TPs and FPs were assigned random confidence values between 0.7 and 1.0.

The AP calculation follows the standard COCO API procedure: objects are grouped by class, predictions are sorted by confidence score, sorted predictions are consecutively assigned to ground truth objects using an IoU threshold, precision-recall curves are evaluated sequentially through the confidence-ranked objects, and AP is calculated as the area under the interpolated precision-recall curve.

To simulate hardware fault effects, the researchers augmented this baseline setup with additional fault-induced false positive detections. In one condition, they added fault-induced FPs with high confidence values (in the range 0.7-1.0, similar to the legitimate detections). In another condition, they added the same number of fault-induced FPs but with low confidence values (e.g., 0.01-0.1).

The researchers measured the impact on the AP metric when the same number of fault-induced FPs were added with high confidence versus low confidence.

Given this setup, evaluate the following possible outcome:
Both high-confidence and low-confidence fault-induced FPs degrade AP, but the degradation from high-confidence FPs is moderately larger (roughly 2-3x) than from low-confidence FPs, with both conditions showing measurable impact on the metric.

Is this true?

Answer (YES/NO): NO